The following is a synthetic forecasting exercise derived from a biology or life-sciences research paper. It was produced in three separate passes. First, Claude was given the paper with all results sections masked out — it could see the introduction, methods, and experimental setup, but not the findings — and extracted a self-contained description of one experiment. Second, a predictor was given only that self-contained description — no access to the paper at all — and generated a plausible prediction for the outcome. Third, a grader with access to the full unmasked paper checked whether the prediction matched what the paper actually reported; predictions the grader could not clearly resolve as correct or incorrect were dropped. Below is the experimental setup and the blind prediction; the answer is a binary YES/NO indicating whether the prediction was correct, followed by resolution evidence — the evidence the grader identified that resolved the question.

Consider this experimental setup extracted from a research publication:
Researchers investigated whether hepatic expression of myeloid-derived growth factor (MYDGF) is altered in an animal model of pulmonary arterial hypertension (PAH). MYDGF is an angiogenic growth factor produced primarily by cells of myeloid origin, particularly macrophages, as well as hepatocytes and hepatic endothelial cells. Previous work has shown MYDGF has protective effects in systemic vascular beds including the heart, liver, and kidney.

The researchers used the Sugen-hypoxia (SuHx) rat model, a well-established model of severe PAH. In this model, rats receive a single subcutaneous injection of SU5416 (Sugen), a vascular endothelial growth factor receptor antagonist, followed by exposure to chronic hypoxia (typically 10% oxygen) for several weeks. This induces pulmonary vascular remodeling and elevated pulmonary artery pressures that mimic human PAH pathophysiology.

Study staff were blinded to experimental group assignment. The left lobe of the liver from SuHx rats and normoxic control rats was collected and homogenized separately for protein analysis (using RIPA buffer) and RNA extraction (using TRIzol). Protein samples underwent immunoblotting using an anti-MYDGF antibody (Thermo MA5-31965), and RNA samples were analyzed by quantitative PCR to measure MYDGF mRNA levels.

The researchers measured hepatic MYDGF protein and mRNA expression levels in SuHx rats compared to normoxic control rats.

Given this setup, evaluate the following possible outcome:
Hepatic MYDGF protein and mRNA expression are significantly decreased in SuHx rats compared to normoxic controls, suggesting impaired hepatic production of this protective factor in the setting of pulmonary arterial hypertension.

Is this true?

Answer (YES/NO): NO